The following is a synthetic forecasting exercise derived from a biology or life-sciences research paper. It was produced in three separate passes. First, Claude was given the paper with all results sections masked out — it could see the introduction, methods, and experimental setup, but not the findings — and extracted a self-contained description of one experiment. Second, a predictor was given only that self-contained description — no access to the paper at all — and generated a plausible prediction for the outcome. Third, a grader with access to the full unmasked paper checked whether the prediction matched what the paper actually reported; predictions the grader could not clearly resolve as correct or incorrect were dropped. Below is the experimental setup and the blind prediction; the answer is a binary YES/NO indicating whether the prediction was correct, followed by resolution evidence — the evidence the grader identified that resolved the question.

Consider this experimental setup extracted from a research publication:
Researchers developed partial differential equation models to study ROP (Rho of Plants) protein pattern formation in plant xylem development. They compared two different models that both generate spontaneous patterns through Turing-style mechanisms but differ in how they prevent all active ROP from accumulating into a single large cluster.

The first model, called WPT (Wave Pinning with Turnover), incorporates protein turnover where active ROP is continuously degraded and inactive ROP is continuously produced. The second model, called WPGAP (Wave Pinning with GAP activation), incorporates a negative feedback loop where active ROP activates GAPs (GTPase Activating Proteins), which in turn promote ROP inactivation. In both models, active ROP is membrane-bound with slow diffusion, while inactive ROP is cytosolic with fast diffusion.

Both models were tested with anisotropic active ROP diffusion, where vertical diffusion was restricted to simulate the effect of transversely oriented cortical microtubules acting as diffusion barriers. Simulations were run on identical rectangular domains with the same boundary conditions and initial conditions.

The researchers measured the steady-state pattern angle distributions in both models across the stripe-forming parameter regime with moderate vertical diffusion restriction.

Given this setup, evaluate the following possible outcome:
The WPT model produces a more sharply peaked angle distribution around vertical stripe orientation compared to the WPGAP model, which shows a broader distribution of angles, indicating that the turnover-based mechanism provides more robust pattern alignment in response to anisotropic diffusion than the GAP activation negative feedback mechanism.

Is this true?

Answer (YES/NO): NO